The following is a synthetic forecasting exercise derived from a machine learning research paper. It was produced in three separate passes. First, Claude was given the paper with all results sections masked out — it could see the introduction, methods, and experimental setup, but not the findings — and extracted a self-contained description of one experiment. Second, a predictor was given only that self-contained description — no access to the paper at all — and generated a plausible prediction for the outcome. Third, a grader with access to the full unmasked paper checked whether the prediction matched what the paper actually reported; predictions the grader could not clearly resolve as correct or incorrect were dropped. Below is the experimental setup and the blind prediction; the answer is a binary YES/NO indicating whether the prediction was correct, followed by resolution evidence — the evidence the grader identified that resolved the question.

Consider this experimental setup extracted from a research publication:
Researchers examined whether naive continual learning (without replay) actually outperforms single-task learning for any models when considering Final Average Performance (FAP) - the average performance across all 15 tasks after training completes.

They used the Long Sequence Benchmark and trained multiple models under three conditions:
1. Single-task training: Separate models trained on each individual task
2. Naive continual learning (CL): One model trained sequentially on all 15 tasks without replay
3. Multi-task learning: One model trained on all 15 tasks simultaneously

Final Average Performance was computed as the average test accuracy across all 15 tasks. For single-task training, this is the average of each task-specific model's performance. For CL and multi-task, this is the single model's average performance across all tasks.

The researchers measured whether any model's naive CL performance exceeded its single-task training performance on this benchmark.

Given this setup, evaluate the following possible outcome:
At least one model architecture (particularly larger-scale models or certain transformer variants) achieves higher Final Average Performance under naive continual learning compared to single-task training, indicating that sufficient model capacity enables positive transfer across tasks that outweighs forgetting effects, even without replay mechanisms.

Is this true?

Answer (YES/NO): NO